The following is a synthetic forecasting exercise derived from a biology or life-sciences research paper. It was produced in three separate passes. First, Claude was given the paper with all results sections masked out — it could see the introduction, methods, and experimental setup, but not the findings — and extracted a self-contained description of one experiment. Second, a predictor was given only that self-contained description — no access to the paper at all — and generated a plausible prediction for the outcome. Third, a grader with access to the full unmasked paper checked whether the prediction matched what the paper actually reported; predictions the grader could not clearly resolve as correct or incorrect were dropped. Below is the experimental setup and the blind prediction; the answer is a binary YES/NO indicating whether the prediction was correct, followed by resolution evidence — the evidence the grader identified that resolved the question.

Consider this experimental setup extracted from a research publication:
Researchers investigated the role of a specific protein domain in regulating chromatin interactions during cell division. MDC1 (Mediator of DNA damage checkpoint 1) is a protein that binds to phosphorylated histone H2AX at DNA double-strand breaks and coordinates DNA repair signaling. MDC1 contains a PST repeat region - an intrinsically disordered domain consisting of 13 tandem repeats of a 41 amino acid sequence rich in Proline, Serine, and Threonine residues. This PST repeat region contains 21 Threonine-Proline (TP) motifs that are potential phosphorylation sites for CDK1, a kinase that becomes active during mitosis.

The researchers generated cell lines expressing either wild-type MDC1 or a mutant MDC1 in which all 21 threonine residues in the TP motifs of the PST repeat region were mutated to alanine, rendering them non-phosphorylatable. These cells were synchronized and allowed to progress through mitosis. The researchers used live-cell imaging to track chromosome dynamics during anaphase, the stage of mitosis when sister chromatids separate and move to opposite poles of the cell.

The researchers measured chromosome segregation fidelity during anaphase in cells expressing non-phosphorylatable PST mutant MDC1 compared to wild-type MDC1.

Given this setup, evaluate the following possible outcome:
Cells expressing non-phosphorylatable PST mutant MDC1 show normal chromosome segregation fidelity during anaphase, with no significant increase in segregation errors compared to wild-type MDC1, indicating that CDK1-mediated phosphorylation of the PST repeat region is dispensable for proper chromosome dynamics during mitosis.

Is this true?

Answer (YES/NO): NO